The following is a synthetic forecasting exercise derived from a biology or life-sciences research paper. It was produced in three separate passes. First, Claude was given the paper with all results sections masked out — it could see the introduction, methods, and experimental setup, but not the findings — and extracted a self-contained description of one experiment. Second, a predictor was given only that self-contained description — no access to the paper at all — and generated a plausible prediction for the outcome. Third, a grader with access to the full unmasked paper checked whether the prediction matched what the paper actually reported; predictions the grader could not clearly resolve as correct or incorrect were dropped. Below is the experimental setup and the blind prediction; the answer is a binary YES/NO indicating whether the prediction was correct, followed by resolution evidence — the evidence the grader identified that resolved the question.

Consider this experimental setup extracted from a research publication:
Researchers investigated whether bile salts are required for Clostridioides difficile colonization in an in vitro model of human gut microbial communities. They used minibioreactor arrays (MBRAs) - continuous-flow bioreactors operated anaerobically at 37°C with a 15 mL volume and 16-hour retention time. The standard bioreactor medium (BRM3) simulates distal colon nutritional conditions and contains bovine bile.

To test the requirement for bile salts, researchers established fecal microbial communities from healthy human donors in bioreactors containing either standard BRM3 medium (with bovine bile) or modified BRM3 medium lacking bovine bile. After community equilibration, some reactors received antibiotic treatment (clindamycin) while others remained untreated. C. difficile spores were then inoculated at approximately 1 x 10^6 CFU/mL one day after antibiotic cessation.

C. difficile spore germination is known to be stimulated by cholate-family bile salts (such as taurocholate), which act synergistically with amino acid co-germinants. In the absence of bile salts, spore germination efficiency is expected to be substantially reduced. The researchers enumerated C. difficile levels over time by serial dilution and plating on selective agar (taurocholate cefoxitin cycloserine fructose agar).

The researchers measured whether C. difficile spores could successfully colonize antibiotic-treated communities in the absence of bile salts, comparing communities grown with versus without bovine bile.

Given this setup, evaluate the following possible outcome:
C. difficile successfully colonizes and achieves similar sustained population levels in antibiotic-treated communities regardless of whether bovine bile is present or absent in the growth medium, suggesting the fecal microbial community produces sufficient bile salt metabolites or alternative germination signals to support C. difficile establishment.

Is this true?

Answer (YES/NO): YES